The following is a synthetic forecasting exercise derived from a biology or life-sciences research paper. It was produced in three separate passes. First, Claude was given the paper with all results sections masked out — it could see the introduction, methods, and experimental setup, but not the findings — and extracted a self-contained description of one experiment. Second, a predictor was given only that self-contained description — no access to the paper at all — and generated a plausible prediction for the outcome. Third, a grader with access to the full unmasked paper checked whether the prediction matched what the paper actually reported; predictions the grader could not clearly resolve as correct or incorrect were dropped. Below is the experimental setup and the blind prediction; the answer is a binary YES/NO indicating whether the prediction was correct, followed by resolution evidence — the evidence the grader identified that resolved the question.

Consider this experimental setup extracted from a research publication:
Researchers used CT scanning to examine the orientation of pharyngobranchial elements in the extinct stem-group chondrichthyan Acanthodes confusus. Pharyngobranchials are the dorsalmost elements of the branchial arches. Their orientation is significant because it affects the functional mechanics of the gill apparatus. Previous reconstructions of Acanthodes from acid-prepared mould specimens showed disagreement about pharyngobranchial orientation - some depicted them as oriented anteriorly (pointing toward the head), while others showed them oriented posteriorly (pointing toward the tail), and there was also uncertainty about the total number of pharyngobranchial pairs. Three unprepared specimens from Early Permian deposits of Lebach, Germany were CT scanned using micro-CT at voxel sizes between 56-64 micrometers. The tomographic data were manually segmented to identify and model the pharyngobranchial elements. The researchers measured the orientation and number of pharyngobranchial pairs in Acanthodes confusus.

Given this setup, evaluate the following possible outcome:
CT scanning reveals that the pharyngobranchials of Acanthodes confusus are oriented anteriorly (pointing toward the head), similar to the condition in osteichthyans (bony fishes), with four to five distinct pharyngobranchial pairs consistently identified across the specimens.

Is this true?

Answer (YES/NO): NO